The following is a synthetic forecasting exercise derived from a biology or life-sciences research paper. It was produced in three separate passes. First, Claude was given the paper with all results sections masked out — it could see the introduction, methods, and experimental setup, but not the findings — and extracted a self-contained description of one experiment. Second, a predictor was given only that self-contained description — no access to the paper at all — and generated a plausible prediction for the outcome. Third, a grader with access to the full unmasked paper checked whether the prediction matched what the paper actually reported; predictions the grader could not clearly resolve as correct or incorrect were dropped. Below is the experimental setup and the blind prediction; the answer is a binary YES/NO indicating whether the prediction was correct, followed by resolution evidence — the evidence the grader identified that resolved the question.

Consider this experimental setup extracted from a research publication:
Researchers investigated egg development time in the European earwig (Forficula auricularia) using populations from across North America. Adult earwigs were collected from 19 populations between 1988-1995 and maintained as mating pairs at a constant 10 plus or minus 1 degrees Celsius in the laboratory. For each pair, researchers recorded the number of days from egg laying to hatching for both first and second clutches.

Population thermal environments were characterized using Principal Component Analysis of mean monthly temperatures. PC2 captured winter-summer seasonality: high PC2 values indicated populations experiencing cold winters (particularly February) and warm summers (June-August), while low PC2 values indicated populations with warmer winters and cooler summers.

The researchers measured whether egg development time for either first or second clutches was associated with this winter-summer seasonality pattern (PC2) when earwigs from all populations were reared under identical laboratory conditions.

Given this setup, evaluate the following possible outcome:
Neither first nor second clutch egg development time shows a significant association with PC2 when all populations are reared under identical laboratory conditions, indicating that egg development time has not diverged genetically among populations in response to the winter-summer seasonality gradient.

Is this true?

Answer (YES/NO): NO